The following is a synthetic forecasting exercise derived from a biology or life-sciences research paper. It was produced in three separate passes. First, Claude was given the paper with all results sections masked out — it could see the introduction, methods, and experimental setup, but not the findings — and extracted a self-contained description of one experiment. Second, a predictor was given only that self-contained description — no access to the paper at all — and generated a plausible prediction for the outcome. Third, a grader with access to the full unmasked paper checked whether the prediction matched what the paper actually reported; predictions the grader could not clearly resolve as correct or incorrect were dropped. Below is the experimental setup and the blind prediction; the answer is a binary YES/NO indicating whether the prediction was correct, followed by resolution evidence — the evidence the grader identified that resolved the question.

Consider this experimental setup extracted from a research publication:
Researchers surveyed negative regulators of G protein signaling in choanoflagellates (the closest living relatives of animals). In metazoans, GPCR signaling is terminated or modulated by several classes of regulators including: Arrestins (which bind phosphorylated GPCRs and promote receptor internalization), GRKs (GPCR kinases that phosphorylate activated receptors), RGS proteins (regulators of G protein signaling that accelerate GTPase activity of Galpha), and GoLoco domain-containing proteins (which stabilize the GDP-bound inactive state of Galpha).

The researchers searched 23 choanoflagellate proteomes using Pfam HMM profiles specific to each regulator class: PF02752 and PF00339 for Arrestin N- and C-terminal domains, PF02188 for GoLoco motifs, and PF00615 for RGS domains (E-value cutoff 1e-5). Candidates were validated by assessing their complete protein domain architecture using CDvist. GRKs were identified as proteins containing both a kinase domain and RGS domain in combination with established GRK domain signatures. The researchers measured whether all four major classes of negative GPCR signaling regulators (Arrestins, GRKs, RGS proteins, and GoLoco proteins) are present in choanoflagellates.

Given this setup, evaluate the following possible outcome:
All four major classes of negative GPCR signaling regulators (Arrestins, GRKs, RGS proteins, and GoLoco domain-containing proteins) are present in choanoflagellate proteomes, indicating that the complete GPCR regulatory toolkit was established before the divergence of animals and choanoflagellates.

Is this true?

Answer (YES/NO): YES